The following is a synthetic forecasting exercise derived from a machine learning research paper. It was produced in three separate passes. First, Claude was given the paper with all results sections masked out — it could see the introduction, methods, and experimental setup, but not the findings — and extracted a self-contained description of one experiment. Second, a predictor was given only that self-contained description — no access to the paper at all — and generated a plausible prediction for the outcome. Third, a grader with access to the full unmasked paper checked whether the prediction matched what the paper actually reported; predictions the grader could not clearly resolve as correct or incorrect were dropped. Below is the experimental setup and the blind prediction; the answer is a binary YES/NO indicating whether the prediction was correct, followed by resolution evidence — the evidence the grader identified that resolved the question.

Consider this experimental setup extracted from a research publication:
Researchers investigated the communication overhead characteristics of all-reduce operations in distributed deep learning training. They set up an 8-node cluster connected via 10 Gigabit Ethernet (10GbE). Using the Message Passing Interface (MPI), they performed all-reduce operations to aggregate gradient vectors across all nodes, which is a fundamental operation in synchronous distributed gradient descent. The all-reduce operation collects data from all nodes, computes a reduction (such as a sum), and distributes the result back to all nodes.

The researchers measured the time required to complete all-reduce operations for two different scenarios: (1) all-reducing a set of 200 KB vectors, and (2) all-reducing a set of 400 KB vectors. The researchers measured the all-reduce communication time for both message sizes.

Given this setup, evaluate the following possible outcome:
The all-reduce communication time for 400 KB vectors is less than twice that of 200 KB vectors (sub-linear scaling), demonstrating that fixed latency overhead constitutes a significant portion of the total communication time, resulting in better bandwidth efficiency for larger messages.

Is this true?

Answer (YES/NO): YES